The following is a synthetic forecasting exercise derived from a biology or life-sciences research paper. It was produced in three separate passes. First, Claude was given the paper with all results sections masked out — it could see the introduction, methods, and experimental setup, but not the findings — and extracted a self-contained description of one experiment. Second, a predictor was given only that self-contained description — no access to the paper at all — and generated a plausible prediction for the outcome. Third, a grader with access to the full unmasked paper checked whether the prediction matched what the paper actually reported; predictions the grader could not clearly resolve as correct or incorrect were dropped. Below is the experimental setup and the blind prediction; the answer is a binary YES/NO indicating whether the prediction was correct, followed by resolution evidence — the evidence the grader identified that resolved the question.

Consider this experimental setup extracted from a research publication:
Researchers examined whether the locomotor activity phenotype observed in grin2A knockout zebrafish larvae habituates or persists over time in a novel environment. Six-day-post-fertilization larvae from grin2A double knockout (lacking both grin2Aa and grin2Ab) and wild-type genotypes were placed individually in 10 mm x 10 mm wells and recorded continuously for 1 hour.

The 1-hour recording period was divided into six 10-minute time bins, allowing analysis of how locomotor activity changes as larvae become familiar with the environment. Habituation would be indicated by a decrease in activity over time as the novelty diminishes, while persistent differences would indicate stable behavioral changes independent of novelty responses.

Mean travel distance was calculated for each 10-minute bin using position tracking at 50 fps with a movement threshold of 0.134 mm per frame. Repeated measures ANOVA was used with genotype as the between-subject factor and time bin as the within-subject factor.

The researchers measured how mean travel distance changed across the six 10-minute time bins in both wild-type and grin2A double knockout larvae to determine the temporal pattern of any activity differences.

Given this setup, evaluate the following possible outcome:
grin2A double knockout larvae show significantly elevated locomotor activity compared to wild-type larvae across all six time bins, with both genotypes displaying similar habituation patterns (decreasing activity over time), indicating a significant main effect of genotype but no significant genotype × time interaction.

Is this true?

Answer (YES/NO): NO